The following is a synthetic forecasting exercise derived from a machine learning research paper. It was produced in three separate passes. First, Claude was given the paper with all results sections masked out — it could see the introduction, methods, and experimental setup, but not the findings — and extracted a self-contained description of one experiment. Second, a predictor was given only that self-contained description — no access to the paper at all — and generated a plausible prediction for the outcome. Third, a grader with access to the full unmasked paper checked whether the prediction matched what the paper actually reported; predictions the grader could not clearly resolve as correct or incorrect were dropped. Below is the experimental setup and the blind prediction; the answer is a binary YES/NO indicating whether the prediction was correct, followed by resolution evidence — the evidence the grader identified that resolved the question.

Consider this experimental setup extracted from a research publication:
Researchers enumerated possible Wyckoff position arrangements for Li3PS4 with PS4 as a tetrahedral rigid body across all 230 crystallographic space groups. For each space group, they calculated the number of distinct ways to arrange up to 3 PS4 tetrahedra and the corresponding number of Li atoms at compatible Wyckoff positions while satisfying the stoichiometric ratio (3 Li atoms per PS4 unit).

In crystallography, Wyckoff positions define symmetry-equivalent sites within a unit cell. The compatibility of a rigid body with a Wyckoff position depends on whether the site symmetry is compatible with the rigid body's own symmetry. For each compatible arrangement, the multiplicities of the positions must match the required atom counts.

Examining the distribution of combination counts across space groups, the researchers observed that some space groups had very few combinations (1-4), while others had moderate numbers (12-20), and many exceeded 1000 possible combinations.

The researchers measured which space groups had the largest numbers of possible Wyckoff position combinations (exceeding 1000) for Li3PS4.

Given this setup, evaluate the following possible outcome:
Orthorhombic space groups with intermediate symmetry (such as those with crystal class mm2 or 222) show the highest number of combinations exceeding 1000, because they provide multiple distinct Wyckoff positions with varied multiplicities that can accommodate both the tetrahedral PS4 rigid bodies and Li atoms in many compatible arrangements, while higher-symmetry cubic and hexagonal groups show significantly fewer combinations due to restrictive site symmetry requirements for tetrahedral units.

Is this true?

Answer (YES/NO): NO